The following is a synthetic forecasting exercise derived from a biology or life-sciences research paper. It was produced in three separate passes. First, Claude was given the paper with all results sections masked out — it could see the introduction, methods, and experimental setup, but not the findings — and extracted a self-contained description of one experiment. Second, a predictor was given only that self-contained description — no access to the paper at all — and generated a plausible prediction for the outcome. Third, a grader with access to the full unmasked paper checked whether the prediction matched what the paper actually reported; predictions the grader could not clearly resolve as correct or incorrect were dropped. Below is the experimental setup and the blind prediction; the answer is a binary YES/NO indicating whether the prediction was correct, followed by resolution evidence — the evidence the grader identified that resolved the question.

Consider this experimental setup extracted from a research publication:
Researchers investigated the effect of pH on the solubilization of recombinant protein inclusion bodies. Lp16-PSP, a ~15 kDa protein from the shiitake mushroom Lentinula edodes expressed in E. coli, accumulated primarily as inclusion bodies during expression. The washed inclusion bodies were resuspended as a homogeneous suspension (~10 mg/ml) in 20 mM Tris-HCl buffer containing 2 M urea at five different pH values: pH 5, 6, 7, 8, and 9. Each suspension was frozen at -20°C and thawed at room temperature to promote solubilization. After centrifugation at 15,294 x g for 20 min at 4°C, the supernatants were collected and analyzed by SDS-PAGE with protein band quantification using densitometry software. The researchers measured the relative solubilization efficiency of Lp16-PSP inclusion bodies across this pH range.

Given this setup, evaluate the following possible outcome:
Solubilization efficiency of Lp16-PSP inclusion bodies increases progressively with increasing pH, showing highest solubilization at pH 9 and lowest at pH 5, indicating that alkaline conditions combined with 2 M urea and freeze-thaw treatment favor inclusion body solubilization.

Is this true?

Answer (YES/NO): YES